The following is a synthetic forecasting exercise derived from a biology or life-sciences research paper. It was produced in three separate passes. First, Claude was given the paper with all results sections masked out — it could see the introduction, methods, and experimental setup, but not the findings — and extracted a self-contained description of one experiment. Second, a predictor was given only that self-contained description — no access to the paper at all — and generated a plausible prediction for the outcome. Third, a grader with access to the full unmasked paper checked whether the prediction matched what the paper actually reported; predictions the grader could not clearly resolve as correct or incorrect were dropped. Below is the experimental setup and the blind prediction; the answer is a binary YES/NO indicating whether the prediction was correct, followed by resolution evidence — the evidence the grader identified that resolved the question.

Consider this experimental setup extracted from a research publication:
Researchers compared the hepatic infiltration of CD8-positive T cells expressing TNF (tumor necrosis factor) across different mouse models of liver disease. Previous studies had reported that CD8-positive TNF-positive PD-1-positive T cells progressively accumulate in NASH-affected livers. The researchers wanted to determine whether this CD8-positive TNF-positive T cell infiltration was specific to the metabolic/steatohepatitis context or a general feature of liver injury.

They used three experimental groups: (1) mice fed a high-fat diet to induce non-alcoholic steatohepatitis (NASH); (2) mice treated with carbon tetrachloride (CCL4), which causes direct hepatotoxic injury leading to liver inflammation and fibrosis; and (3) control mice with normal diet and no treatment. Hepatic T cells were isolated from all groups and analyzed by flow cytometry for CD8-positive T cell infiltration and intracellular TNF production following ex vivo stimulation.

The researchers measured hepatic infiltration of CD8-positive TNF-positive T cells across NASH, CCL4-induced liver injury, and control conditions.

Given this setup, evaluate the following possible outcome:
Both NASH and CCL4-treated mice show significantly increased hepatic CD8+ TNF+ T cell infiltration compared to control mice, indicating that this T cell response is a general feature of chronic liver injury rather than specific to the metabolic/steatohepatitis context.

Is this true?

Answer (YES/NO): YES